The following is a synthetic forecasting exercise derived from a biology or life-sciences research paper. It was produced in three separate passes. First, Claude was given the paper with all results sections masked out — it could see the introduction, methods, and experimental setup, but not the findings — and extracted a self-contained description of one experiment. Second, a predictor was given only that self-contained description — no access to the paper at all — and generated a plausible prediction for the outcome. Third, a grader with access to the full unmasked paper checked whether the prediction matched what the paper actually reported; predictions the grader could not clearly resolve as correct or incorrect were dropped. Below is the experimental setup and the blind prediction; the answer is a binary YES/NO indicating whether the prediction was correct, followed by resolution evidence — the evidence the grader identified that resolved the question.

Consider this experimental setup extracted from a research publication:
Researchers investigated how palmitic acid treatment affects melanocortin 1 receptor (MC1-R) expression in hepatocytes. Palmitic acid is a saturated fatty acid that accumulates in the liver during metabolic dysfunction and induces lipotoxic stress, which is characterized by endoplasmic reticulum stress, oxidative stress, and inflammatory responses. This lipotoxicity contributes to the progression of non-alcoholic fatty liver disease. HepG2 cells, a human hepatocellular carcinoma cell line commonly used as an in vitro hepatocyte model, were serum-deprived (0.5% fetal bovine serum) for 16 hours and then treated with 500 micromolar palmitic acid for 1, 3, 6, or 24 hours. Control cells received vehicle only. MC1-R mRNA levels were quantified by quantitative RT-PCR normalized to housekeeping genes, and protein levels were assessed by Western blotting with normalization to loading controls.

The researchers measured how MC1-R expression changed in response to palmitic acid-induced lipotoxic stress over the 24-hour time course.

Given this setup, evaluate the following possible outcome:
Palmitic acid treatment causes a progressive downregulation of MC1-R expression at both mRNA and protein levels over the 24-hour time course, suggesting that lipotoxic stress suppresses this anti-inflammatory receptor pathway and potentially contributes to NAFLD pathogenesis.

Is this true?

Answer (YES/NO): NO